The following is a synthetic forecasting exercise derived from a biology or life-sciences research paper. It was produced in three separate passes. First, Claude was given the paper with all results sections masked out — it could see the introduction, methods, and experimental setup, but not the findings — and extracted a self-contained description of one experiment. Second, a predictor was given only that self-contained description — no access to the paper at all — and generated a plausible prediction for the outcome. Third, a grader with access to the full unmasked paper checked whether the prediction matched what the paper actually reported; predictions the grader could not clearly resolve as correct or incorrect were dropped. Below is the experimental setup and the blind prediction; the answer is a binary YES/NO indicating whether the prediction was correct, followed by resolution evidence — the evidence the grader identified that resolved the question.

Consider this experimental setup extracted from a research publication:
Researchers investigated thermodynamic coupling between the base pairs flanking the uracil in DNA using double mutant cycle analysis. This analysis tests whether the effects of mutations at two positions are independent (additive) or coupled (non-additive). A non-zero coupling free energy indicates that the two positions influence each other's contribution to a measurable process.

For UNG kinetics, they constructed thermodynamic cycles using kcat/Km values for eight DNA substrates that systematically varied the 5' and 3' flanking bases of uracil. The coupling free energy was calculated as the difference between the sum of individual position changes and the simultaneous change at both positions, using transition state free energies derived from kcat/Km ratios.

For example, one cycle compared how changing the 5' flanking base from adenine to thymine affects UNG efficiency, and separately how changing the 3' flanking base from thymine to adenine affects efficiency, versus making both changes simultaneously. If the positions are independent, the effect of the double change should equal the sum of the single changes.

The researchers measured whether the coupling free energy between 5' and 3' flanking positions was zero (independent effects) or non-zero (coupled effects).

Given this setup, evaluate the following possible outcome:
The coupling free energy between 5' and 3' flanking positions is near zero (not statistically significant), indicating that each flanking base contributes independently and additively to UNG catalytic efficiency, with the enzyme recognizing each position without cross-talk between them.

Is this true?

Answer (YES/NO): NO